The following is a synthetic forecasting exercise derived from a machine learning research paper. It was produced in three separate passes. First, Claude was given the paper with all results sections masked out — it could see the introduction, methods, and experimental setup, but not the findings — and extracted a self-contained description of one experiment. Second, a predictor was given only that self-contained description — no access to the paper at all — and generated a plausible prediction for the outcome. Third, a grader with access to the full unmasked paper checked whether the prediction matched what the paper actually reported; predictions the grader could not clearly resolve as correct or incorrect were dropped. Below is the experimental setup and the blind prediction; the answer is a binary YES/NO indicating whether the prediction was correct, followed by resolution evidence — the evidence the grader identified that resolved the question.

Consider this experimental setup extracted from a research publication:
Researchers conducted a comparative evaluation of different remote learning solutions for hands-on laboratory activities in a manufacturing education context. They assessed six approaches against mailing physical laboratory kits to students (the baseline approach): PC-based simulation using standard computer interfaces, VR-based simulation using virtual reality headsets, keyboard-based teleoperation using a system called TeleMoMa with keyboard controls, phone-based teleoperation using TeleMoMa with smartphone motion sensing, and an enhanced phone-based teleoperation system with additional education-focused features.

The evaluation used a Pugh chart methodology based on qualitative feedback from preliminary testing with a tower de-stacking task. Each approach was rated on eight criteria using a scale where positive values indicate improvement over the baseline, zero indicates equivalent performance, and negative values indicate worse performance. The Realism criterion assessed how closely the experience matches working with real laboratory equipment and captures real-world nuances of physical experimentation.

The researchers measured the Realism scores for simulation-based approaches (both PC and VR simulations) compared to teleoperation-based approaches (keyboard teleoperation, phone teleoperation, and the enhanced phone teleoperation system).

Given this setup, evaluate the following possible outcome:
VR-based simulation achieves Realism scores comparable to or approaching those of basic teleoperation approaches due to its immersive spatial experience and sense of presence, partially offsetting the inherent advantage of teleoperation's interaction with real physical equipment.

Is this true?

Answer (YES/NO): NO